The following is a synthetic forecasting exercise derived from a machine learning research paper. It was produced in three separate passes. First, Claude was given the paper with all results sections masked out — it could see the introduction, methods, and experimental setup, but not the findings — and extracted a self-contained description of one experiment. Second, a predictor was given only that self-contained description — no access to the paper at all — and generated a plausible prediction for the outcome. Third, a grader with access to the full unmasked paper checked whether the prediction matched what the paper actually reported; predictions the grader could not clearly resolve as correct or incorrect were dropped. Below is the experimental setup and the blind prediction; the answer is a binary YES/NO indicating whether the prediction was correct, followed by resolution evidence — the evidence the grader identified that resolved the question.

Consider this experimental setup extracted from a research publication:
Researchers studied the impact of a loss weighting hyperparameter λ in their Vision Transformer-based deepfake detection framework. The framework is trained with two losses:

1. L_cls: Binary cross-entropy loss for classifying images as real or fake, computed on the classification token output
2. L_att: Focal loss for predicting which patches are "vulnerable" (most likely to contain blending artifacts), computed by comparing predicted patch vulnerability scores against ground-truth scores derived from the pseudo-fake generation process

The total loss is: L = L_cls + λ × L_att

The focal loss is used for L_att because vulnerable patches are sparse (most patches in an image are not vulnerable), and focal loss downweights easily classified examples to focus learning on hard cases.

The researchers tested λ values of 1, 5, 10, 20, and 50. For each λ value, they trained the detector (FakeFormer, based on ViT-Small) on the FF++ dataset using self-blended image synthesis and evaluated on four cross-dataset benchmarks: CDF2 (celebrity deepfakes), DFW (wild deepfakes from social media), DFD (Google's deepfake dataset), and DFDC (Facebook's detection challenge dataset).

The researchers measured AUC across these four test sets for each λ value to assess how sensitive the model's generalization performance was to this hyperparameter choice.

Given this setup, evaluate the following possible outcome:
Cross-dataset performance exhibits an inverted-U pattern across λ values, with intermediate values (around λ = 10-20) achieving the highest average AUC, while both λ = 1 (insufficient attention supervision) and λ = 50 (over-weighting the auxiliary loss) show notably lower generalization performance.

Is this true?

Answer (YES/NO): NO